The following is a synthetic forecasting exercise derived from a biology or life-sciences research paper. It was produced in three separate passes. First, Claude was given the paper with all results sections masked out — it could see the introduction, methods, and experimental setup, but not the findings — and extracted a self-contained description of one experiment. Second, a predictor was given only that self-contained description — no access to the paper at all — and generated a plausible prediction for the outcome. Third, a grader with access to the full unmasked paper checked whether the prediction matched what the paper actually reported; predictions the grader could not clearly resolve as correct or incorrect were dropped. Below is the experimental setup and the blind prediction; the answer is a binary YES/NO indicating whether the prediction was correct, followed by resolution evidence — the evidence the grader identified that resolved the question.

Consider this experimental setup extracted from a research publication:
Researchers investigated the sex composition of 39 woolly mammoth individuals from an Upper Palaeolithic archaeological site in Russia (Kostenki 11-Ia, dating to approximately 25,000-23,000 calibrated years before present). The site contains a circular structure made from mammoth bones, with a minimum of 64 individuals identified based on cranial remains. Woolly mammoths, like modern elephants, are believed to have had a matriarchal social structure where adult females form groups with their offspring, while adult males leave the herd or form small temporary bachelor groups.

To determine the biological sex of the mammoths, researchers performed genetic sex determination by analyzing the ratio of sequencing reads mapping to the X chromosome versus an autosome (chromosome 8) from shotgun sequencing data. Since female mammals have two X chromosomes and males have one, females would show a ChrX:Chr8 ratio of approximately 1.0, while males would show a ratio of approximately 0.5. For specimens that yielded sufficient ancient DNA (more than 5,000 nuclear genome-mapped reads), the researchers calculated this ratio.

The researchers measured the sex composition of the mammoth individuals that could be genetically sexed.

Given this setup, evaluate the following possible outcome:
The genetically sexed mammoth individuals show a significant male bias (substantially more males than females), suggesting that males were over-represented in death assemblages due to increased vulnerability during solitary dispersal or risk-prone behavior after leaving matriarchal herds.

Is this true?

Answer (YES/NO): NO